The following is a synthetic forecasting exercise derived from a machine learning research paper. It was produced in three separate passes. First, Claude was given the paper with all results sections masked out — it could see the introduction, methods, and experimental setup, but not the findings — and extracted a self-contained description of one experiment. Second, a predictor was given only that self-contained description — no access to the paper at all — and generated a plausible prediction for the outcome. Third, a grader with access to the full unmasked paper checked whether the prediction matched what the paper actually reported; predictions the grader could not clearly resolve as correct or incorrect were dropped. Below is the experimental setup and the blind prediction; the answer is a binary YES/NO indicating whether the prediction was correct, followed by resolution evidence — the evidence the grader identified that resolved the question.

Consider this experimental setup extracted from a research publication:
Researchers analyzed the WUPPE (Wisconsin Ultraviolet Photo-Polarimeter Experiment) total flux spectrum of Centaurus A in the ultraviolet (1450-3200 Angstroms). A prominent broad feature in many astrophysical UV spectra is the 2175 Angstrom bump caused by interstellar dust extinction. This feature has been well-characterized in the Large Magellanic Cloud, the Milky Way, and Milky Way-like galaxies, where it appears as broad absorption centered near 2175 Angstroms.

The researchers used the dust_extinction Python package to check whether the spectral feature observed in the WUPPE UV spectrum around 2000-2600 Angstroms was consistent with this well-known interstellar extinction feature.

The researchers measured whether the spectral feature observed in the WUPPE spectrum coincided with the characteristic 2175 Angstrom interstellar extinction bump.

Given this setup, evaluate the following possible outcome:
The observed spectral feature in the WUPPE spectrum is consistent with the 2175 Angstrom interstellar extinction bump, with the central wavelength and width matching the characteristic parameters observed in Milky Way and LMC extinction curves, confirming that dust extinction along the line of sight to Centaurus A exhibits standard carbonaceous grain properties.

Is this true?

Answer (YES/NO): NO